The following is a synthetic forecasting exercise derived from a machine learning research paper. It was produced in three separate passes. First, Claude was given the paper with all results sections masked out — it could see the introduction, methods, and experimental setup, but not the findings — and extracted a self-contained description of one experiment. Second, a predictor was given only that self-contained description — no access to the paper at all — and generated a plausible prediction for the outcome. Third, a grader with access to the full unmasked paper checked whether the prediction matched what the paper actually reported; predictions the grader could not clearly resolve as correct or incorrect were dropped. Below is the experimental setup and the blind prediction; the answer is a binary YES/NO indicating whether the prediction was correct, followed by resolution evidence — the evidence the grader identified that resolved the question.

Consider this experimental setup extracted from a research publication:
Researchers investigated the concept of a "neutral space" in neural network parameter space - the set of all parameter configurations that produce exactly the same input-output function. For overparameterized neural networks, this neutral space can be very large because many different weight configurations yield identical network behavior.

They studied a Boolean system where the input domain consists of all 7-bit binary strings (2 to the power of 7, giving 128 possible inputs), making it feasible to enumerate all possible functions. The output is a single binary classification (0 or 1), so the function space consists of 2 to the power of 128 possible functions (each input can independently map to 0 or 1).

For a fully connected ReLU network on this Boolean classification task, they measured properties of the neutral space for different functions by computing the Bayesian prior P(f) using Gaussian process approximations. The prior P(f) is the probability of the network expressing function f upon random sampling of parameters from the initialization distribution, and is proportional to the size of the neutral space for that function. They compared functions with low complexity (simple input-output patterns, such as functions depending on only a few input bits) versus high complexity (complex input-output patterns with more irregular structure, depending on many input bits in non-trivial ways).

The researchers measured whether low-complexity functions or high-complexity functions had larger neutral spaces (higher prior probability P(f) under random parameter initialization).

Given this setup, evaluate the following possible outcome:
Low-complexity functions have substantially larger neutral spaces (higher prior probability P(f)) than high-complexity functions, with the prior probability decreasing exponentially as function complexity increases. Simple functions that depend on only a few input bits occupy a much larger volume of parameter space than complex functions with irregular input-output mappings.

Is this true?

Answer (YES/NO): YES